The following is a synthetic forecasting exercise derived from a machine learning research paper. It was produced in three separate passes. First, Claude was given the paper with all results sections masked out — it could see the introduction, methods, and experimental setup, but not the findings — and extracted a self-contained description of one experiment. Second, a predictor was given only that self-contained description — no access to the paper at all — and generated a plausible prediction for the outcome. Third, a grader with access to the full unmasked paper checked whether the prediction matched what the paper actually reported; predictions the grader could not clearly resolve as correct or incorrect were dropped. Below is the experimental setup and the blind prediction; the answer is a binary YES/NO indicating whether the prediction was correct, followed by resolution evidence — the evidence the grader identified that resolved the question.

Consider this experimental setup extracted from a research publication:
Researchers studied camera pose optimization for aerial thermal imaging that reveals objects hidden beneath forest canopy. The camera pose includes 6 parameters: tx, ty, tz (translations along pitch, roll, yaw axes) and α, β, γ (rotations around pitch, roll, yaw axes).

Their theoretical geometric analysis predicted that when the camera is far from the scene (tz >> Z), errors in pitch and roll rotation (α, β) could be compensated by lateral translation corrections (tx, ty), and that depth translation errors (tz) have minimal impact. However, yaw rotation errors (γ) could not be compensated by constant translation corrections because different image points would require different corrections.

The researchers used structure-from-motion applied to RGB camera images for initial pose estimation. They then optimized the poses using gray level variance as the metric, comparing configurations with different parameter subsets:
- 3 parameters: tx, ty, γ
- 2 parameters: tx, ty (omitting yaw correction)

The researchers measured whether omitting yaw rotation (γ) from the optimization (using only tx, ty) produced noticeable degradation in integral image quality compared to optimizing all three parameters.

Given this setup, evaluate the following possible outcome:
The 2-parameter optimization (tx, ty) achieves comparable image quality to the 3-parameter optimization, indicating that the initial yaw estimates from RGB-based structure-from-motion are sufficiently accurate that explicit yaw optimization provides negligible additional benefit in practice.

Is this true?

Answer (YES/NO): YES